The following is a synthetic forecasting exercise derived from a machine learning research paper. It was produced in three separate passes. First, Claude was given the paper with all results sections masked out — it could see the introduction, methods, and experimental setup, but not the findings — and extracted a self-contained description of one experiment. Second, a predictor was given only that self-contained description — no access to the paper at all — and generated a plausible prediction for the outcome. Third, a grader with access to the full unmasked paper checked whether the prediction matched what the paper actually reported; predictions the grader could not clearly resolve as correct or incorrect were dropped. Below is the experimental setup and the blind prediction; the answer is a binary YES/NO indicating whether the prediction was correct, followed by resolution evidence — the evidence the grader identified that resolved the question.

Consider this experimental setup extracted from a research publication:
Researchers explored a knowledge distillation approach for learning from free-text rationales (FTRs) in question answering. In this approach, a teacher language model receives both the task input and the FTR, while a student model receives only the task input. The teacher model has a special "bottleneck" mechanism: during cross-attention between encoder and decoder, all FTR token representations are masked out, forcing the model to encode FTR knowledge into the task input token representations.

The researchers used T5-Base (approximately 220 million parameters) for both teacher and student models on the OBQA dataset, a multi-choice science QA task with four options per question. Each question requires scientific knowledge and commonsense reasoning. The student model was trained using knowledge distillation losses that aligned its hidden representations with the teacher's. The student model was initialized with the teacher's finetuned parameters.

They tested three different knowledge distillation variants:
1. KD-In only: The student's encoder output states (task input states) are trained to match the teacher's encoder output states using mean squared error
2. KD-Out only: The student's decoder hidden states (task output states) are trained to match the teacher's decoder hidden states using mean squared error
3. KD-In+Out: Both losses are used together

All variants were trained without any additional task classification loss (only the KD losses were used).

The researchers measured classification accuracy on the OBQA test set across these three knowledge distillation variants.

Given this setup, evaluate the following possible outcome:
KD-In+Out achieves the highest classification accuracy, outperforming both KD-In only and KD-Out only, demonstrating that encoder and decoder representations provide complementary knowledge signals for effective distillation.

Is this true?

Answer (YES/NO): NO